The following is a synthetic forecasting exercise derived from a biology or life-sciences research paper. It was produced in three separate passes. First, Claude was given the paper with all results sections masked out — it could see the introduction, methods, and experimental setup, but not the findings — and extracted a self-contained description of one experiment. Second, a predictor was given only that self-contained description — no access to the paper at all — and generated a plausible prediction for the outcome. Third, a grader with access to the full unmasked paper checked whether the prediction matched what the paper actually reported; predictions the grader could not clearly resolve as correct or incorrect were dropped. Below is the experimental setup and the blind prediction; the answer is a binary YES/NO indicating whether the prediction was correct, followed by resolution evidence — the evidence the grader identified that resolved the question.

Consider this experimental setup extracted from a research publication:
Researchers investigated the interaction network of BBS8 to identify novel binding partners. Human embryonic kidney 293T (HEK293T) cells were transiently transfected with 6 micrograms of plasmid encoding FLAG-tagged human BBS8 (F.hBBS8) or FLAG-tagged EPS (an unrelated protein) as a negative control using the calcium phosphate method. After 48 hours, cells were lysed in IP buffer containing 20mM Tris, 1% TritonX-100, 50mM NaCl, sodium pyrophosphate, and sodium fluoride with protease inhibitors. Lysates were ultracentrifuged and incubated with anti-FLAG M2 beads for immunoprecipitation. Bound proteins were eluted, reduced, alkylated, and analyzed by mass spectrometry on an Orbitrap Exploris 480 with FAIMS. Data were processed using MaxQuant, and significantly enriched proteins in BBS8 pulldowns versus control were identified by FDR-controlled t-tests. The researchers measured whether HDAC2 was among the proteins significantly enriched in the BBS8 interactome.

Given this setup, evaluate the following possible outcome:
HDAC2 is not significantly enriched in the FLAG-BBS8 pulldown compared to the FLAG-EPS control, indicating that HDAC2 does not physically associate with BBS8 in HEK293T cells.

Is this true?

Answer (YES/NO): NO